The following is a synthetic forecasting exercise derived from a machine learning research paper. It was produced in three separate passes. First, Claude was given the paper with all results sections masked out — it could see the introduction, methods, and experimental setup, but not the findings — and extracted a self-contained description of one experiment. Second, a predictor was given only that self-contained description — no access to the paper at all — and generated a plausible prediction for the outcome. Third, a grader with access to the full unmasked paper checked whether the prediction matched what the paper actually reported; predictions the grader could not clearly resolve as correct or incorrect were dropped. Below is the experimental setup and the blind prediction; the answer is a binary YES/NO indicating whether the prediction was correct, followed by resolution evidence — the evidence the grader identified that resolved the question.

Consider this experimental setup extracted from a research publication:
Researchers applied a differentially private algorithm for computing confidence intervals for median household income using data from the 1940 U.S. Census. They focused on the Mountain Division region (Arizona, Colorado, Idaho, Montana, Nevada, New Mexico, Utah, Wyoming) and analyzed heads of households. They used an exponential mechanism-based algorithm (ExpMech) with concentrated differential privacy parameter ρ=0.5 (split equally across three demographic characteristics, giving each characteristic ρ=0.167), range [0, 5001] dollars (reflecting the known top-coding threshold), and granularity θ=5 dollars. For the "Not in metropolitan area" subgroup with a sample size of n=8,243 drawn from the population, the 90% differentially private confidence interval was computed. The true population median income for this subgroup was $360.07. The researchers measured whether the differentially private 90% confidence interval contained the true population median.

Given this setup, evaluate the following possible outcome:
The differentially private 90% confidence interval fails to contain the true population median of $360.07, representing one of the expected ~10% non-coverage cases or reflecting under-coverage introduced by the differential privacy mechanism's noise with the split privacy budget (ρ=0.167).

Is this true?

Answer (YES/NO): YES